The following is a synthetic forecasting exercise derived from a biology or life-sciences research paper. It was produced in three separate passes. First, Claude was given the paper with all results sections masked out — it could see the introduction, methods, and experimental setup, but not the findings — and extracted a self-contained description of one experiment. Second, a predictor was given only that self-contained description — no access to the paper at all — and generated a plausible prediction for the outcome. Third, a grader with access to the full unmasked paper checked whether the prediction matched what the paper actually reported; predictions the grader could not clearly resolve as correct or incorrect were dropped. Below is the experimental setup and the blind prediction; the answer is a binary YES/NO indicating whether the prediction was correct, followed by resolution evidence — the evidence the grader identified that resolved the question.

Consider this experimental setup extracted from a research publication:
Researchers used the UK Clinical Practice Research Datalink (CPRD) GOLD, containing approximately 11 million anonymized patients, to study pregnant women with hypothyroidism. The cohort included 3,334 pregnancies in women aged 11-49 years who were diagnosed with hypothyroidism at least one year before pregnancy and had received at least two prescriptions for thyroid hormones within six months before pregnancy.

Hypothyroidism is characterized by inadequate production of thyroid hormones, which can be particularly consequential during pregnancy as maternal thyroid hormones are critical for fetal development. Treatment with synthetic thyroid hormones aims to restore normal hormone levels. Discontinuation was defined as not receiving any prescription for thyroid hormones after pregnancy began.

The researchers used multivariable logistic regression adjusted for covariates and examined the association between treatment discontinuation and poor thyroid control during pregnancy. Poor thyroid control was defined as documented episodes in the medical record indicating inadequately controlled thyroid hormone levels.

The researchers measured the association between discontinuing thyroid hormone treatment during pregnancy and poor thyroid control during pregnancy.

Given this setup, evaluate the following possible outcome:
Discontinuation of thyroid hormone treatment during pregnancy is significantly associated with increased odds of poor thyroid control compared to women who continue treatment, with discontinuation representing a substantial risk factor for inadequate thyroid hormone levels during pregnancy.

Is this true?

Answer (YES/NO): NO